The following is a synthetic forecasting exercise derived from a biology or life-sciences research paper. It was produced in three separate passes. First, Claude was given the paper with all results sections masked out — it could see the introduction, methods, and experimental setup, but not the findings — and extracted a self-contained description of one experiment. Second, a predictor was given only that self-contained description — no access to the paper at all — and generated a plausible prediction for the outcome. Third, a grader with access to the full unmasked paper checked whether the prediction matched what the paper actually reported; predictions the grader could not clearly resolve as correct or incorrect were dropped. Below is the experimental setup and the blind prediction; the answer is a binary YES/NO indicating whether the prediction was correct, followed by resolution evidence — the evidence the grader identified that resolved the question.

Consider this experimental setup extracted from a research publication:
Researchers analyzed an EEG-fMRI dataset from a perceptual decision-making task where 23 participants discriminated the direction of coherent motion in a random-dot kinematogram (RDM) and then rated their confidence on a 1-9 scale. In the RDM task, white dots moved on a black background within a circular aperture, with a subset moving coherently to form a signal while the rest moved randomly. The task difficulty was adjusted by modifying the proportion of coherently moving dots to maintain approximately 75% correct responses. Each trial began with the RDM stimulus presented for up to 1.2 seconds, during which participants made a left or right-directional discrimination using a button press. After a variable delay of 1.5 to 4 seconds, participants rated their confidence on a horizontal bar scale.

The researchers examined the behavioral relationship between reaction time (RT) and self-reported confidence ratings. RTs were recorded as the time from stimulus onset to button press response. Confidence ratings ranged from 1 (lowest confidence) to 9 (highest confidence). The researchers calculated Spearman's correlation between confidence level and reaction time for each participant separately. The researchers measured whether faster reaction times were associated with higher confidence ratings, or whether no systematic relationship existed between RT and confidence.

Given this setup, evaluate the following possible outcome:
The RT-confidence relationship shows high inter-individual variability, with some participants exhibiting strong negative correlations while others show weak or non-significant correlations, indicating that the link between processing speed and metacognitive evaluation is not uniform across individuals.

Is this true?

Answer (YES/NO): YES